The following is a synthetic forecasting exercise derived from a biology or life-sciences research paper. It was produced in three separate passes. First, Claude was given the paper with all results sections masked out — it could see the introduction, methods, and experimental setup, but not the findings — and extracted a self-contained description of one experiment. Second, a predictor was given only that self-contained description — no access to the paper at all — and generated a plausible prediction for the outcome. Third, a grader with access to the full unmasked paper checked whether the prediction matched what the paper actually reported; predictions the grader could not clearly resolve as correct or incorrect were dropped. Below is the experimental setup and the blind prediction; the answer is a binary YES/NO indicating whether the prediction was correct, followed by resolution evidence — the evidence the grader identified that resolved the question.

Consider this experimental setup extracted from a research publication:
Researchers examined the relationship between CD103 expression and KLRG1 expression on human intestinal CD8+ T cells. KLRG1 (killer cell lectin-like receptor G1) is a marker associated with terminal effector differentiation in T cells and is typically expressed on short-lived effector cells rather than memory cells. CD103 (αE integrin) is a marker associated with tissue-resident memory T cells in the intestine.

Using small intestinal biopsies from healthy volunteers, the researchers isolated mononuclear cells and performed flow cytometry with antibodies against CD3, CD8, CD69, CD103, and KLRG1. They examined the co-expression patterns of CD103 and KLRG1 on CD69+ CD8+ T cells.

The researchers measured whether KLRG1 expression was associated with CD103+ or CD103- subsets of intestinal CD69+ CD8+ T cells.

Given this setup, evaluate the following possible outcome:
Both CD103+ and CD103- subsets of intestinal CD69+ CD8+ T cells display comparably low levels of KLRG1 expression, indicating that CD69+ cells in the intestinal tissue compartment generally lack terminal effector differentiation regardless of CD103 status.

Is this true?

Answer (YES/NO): NO